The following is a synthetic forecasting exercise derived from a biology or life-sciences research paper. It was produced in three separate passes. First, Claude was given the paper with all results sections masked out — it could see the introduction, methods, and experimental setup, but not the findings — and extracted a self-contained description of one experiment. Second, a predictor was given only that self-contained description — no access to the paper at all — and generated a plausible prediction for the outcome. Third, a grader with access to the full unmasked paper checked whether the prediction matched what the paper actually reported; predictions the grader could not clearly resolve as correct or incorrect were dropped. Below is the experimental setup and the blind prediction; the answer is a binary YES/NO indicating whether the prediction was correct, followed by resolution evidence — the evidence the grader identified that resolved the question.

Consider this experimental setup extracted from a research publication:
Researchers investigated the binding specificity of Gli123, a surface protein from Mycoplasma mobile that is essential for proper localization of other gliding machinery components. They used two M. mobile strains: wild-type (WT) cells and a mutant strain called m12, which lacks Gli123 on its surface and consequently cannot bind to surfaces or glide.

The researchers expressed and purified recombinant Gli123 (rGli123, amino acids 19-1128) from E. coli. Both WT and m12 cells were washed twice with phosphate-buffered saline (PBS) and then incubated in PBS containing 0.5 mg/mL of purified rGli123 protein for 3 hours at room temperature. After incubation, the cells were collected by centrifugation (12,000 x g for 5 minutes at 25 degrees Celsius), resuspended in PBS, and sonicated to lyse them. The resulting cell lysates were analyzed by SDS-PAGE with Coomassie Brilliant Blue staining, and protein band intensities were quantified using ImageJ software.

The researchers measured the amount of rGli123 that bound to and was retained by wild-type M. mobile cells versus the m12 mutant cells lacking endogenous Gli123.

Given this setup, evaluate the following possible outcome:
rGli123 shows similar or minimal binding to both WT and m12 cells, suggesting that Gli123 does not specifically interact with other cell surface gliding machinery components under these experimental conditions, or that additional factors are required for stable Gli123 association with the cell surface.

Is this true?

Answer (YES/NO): NO